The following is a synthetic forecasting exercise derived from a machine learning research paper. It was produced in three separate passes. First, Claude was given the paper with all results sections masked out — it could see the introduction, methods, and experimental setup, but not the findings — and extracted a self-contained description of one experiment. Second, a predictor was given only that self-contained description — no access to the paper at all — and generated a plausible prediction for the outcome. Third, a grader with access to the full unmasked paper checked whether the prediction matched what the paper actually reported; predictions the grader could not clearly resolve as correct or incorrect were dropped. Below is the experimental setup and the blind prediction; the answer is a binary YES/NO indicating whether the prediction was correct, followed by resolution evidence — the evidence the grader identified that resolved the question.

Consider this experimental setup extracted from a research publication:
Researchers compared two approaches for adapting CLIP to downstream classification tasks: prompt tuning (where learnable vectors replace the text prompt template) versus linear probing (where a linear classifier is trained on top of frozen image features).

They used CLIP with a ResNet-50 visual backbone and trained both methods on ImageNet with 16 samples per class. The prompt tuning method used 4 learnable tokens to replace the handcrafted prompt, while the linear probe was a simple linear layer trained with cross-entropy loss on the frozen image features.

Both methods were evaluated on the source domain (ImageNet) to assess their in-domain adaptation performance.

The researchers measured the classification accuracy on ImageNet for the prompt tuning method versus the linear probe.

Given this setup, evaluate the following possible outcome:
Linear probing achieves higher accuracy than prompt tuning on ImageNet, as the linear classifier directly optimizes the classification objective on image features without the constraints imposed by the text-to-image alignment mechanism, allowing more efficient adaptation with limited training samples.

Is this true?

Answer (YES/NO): NO